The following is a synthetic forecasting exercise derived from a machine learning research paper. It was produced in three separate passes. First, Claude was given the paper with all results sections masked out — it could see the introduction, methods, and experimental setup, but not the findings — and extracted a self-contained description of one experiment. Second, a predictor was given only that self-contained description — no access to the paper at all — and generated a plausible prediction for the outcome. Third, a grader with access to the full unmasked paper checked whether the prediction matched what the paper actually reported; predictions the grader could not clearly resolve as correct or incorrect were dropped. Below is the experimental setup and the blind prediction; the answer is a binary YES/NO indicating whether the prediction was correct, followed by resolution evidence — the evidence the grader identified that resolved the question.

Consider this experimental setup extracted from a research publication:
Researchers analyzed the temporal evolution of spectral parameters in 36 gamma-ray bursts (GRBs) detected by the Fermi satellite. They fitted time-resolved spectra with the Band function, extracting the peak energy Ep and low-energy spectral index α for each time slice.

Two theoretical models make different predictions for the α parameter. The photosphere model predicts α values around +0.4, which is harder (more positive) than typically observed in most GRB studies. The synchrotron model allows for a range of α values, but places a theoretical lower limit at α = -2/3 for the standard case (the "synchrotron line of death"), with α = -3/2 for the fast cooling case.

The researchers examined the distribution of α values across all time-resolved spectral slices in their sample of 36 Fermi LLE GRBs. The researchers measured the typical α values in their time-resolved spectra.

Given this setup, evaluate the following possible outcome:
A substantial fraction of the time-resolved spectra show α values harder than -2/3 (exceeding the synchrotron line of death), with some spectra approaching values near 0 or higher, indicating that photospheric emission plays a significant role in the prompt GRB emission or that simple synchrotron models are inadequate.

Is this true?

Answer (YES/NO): NO